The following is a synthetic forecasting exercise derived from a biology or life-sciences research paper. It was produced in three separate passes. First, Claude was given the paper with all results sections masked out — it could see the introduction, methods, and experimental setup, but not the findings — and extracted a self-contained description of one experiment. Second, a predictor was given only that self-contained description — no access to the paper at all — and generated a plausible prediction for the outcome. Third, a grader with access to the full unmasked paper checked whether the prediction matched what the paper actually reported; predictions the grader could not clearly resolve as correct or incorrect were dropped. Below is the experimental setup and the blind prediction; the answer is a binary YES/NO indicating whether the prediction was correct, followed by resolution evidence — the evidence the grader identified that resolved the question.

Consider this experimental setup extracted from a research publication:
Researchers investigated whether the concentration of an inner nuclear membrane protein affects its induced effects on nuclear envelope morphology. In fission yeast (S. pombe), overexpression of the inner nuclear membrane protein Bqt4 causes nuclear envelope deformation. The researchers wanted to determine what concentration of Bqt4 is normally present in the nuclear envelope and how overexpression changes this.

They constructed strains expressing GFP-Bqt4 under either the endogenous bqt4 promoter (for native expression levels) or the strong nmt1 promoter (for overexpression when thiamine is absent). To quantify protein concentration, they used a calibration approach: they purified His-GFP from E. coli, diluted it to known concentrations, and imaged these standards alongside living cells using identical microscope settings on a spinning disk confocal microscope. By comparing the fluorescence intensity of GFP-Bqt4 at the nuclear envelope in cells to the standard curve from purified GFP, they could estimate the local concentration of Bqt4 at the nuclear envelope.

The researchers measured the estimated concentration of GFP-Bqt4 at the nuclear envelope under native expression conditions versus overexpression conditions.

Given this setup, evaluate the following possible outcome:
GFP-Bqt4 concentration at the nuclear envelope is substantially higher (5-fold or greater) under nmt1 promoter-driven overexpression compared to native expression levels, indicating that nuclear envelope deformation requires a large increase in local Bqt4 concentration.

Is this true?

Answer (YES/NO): YES